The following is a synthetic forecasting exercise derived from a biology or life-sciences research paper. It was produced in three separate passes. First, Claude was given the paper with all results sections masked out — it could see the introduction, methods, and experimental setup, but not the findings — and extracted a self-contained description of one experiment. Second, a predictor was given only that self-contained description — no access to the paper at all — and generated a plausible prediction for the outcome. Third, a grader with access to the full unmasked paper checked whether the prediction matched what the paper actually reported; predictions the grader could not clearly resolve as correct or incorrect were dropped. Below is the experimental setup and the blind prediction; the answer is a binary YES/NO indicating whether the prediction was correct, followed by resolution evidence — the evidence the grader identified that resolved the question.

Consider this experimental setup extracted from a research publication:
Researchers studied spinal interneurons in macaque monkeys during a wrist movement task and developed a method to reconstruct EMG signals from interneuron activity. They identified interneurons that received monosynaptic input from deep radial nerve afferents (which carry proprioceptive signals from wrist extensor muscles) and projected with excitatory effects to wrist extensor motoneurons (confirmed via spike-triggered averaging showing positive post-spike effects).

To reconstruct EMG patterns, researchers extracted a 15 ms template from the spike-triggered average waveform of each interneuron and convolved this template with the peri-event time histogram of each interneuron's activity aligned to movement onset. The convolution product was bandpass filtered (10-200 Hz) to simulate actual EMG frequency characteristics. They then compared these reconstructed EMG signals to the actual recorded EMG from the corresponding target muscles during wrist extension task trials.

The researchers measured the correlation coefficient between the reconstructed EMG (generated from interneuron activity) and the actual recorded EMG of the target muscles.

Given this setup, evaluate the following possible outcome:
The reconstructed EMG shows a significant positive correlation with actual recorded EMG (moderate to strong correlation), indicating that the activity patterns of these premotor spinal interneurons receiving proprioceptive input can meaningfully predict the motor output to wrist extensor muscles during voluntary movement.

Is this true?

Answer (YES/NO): YES